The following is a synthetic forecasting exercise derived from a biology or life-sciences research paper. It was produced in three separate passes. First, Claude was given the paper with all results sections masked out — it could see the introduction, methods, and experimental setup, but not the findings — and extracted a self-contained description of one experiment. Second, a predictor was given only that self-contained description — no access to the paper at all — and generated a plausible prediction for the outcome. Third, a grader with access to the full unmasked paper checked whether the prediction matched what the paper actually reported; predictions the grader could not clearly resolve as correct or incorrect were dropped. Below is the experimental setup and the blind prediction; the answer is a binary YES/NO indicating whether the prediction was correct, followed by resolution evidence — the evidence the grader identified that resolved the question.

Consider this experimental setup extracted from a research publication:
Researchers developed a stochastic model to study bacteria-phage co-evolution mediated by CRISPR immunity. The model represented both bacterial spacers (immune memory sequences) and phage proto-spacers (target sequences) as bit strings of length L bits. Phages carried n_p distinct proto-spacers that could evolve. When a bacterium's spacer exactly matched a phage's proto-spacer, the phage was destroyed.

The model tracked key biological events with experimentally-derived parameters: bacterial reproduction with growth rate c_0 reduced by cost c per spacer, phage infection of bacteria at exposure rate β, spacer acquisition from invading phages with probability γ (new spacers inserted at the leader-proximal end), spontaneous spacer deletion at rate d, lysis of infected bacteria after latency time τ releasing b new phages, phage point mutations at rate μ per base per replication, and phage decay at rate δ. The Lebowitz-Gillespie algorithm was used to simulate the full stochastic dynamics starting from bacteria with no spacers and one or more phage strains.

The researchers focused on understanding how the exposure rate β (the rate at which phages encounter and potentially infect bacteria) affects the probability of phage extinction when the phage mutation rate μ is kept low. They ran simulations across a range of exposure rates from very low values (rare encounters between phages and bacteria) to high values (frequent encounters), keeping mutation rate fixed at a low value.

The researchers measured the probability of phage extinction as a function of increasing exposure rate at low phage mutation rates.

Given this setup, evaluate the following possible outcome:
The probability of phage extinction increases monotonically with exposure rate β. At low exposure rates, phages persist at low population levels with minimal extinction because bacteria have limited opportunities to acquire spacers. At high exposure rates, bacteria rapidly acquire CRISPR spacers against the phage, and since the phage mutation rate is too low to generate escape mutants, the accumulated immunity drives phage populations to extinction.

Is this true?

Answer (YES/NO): NO